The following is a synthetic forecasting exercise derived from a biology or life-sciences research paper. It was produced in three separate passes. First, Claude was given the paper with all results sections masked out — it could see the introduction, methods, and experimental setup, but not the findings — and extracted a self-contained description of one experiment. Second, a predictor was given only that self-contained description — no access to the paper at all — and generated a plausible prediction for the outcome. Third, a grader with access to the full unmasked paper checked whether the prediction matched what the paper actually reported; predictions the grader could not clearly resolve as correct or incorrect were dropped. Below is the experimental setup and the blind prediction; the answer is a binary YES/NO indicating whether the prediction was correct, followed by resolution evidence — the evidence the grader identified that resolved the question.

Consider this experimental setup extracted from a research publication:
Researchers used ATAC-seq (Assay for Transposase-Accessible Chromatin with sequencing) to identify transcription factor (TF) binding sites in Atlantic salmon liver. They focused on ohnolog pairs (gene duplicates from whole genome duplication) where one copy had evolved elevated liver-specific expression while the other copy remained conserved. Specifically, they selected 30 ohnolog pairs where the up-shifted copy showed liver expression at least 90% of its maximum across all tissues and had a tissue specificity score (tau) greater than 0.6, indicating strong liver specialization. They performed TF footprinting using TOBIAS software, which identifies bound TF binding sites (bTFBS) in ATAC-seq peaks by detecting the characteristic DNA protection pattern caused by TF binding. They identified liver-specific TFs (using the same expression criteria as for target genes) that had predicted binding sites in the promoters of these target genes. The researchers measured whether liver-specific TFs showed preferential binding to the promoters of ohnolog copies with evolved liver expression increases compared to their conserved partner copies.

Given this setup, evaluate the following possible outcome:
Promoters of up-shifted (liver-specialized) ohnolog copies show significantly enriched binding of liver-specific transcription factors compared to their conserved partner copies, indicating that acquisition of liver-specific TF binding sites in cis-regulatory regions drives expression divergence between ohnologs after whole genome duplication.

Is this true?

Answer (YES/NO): YES